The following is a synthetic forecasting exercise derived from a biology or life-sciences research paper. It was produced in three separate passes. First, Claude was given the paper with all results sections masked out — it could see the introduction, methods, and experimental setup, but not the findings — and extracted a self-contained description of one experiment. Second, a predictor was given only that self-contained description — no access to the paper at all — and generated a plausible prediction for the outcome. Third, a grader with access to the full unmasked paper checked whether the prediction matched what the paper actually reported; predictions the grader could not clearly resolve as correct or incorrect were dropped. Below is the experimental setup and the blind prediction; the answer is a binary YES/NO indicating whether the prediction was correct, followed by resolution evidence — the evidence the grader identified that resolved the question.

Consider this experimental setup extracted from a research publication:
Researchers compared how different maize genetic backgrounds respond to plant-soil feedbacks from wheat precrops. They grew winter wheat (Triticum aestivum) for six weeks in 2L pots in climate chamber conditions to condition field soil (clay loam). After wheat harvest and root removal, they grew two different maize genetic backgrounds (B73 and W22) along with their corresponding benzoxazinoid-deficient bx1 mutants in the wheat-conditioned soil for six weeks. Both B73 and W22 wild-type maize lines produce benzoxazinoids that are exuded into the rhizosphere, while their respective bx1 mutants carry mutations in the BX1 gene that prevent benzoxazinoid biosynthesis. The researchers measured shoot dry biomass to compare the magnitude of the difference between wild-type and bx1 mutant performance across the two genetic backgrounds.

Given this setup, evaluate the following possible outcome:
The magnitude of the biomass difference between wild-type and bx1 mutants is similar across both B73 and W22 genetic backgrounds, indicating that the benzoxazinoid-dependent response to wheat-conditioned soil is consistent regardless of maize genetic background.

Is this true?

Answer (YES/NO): NO